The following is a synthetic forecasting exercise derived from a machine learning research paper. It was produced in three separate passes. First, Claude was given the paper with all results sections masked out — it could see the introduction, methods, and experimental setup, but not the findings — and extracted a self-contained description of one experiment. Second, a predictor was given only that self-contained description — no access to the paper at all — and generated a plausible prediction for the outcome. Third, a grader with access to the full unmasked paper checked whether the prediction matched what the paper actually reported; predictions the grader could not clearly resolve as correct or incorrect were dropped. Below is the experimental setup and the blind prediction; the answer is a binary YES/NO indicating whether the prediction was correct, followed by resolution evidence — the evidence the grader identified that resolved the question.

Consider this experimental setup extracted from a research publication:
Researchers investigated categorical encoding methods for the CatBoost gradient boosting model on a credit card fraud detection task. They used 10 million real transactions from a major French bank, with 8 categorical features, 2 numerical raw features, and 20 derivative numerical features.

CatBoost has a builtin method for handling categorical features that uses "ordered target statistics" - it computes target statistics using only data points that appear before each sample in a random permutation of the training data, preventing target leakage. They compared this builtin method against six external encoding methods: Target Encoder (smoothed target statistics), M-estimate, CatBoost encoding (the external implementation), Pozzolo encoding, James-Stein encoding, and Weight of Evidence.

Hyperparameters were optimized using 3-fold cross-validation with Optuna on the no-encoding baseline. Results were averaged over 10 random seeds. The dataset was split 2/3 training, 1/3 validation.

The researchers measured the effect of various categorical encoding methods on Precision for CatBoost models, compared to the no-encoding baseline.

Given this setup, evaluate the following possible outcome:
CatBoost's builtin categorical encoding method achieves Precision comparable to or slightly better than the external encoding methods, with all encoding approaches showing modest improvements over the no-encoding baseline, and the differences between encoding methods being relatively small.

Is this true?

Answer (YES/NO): NO